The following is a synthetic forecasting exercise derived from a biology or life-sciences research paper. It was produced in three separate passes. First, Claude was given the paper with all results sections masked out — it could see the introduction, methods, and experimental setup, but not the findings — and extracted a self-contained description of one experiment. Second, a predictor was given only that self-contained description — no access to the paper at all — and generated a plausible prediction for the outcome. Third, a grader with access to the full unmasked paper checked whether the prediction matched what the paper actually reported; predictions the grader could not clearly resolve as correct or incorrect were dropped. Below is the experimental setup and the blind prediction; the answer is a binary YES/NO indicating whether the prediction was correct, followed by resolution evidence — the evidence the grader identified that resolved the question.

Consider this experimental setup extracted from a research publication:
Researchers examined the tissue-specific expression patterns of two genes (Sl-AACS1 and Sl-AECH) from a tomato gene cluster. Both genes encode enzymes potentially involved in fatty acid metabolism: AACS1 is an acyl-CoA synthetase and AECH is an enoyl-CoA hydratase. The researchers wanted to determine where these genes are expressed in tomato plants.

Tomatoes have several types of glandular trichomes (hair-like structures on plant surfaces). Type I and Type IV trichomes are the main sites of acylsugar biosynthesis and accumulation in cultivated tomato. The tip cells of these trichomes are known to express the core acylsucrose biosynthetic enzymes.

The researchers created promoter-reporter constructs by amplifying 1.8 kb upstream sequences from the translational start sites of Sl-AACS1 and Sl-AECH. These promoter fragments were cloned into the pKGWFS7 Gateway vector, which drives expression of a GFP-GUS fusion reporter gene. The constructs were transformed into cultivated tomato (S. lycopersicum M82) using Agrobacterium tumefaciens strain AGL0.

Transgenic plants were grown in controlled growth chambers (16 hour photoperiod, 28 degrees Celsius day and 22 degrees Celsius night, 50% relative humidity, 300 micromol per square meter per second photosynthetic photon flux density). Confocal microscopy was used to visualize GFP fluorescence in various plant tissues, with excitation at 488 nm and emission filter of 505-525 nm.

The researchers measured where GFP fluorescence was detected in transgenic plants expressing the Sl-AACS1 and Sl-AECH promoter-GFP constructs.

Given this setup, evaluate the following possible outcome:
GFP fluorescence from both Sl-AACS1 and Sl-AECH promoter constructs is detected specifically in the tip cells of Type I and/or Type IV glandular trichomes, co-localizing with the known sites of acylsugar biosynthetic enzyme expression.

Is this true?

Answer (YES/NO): YES